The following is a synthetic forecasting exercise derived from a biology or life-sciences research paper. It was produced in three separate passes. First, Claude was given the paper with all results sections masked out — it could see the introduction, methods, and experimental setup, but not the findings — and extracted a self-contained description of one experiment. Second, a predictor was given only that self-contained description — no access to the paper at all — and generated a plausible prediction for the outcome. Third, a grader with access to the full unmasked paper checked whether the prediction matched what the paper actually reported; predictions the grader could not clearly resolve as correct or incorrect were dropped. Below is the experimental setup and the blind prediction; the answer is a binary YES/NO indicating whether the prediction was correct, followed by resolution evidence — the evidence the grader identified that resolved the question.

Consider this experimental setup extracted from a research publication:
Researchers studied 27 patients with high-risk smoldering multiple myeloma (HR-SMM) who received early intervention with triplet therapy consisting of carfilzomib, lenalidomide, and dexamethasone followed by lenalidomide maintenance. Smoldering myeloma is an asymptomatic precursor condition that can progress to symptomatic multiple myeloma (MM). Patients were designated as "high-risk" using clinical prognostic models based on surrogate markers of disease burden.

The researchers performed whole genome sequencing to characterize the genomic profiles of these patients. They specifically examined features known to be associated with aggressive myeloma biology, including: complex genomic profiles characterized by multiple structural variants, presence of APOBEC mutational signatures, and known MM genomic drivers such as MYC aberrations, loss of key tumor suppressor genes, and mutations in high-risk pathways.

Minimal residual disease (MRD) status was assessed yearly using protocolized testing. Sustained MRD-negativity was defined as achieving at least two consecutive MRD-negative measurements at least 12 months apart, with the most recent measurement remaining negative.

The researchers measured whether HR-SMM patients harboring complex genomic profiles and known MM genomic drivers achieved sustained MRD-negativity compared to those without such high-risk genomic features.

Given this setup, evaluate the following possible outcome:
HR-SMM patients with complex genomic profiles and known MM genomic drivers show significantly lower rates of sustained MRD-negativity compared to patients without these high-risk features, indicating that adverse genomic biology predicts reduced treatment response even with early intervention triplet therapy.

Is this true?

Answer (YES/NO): YES